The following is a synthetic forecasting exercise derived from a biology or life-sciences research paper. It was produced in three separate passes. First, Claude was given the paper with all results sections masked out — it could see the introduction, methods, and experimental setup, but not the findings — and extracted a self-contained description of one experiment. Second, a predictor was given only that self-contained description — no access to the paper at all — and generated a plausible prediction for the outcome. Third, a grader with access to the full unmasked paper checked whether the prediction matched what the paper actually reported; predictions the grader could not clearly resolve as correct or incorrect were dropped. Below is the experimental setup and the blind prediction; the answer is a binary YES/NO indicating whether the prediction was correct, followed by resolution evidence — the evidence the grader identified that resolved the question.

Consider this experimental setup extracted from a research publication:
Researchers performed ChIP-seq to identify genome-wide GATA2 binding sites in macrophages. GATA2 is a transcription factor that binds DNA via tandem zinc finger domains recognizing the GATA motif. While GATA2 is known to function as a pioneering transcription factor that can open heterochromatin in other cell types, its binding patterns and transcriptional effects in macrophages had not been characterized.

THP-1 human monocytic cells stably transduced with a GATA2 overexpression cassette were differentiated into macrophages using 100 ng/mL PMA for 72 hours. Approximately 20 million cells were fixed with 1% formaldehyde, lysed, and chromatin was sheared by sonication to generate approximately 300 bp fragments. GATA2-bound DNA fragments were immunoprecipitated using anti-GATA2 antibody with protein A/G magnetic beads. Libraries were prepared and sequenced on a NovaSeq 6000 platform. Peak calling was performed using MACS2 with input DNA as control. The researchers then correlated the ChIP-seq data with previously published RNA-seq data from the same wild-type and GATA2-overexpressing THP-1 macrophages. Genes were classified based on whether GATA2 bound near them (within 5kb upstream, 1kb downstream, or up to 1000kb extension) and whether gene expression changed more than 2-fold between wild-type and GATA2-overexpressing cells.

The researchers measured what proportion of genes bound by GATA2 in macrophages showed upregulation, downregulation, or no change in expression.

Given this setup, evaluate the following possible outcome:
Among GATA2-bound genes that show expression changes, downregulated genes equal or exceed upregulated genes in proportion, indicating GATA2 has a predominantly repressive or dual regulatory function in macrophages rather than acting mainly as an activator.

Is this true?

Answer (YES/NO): NO